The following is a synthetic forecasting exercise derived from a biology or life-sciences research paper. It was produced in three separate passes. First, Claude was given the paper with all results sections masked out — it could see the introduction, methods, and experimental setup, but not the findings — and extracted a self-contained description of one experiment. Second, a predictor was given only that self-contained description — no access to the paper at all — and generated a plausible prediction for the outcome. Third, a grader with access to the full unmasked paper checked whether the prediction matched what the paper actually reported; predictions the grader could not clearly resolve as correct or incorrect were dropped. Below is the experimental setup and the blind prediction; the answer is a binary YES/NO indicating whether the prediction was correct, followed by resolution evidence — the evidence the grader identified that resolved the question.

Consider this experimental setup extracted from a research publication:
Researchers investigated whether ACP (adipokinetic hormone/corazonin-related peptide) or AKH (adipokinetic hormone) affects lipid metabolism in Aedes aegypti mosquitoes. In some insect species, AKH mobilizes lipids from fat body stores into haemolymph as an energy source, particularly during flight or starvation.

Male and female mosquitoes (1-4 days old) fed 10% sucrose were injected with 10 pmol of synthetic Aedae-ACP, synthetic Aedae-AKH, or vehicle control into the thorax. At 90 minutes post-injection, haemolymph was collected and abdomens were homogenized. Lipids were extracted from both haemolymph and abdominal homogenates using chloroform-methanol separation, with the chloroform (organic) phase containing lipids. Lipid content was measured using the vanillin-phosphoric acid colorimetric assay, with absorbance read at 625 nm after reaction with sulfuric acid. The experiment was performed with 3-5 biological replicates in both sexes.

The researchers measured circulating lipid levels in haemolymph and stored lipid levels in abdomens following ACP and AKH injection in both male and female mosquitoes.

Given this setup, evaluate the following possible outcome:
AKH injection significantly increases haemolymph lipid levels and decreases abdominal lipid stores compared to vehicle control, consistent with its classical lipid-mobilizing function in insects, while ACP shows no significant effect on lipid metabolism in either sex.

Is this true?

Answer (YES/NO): NO